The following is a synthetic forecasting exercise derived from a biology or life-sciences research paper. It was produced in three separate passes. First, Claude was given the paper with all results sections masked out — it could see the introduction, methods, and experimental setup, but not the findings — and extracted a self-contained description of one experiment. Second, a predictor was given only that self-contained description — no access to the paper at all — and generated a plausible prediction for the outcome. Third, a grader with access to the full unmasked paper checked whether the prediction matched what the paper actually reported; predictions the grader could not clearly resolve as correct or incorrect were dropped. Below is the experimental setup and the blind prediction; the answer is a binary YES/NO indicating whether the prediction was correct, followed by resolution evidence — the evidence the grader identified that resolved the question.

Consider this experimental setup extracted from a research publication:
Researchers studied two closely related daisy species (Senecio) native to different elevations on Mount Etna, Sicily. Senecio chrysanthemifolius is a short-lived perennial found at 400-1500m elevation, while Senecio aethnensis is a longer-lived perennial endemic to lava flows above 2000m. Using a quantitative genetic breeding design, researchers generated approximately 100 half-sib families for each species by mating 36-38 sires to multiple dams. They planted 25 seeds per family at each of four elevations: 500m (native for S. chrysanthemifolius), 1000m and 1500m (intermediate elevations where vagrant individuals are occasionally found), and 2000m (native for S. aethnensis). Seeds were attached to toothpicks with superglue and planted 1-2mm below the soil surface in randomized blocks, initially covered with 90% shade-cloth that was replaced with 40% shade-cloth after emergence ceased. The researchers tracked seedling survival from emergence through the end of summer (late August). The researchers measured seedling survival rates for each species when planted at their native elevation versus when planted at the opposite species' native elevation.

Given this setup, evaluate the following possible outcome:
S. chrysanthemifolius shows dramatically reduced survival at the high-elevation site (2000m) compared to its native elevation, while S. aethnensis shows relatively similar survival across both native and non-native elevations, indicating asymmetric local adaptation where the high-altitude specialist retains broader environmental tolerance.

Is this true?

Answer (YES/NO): NO